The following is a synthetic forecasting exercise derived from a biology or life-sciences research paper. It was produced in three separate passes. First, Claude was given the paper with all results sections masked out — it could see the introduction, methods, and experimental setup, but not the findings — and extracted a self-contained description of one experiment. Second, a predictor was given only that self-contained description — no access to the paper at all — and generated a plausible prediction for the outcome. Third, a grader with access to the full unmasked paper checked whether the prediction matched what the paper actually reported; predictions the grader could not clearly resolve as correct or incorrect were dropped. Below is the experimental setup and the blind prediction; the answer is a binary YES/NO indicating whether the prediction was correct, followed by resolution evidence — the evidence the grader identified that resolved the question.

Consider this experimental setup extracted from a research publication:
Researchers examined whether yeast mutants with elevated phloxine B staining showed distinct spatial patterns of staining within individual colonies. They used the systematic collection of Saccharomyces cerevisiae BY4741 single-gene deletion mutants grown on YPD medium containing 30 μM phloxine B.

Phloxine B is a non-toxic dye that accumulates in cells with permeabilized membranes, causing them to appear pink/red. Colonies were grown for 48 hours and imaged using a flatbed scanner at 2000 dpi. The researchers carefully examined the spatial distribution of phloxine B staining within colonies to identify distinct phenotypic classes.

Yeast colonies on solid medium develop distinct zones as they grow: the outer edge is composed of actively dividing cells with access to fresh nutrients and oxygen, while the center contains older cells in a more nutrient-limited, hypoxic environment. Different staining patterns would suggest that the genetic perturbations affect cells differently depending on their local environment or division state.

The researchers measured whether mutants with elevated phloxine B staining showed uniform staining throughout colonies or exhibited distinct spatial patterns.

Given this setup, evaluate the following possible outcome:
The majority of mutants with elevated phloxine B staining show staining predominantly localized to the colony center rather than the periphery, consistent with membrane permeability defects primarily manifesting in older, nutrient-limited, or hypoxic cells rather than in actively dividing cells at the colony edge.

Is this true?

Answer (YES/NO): NO